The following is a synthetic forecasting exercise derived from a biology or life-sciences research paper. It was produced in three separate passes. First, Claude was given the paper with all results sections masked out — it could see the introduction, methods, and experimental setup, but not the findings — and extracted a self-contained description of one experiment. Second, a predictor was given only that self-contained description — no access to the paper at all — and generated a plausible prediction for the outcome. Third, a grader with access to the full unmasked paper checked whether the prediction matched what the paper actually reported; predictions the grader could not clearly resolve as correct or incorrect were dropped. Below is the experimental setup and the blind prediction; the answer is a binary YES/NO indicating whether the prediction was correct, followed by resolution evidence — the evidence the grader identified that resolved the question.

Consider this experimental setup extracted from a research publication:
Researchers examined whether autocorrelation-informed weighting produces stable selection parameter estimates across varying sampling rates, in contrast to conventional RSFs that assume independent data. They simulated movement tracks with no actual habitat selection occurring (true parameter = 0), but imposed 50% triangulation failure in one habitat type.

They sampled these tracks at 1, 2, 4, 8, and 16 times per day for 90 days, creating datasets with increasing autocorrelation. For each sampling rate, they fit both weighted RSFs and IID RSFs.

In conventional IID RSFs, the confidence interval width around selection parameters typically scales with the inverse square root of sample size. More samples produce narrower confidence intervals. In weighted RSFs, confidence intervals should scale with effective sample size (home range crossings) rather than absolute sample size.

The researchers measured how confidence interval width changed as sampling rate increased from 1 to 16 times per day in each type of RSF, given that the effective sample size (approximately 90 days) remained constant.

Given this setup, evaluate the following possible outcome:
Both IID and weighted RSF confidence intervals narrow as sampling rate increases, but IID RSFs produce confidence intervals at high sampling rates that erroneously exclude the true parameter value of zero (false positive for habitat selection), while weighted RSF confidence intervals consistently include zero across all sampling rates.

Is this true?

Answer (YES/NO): NO